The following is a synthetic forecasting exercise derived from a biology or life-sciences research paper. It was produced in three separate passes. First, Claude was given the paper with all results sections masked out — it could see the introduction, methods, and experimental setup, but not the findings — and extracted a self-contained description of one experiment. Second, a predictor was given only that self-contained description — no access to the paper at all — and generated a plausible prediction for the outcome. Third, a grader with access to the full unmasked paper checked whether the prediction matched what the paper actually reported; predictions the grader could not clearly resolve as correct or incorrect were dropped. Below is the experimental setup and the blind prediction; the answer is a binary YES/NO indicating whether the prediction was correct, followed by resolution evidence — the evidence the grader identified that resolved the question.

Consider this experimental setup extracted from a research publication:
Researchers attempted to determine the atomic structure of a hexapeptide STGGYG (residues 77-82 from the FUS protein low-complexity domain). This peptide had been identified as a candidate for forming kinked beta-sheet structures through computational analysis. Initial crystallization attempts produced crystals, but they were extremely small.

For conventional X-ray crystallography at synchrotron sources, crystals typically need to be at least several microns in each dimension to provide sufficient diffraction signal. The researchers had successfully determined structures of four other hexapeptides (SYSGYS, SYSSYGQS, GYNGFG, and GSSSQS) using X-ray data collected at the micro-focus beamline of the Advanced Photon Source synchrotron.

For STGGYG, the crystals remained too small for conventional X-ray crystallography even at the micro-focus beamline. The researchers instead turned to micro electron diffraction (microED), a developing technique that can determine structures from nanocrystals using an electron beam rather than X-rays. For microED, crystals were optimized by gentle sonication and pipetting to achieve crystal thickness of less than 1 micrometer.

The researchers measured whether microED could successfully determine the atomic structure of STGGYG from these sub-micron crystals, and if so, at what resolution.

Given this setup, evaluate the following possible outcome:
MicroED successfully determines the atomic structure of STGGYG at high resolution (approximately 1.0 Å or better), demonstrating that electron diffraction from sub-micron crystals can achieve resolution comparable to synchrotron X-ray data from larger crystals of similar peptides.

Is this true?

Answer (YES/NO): NO